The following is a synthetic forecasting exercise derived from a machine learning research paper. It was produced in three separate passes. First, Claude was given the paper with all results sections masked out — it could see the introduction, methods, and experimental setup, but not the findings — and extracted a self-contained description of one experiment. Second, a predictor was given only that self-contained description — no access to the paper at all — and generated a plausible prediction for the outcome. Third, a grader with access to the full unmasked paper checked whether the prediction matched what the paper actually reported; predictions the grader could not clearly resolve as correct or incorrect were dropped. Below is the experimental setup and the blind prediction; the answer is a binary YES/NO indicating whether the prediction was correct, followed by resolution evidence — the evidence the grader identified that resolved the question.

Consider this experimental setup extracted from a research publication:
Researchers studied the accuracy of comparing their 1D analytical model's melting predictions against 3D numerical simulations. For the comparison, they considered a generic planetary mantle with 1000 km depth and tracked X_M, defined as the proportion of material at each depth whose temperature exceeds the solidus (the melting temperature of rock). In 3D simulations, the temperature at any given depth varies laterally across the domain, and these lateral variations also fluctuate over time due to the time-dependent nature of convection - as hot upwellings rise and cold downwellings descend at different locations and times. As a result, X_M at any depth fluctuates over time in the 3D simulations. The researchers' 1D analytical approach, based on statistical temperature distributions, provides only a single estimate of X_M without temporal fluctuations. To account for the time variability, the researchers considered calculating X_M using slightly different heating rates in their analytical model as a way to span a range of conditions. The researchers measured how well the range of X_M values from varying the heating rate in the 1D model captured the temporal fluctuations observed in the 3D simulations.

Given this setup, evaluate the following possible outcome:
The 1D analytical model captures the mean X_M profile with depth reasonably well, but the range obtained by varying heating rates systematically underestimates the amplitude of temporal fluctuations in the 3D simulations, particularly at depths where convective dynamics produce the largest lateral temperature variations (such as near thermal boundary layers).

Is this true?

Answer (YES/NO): NO